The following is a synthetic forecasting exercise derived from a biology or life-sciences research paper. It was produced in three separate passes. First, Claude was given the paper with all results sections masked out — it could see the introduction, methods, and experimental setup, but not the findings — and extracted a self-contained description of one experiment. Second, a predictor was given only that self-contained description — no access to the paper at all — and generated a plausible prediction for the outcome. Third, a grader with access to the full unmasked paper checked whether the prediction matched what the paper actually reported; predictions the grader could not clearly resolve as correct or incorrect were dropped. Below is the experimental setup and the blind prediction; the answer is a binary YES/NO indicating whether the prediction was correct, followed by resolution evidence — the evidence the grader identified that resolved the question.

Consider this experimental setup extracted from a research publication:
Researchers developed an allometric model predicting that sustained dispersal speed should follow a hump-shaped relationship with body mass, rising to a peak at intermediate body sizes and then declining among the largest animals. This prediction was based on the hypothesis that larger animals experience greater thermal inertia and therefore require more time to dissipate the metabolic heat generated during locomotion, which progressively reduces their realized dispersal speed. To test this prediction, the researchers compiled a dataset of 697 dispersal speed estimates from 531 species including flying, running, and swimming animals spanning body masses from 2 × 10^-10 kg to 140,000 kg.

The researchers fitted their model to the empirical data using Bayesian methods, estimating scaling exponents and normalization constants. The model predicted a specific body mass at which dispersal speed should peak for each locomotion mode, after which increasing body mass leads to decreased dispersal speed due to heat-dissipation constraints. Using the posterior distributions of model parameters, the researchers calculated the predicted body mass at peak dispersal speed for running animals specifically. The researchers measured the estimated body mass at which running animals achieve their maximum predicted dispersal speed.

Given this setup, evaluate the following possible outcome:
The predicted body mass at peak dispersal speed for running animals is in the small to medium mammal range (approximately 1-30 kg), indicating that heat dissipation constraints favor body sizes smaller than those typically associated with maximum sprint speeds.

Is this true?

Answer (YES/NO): NO